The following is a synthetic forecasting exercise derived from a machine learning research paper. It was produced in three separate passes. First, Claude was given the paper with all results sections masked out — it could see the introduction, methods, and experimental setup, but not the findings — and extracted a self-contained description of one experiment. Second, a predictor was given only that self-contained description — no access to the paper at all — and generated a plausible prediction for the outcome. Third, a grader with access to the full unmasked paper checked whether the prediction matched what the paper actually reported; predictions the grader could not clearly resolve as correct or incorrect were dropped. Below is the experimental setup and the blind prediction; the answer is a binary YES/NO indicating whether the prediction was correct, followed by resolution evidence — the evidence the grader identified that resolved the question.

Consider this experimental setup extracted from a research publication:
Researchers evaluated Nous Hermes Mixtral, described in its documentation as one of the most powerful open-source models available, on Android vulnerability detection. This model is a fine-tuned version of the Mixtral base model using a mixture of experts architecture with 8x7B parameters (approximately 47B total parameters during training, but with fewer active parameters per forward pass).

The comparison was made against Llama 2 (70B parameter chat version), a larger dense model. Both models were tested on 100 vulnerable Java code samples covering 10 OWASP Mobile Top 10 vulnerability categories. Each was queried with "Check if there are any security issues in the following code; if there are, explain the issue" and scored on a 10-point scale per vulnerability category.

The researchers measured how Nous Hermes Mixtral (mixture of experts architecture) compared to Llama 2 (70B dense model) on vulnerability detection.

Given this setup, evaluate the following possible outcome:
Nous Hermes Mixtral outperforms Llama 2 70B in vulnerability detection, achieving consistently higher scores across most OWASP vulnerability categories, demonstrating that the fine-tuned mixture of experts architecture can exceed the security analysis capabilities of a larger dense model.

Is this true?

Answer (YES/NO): YES